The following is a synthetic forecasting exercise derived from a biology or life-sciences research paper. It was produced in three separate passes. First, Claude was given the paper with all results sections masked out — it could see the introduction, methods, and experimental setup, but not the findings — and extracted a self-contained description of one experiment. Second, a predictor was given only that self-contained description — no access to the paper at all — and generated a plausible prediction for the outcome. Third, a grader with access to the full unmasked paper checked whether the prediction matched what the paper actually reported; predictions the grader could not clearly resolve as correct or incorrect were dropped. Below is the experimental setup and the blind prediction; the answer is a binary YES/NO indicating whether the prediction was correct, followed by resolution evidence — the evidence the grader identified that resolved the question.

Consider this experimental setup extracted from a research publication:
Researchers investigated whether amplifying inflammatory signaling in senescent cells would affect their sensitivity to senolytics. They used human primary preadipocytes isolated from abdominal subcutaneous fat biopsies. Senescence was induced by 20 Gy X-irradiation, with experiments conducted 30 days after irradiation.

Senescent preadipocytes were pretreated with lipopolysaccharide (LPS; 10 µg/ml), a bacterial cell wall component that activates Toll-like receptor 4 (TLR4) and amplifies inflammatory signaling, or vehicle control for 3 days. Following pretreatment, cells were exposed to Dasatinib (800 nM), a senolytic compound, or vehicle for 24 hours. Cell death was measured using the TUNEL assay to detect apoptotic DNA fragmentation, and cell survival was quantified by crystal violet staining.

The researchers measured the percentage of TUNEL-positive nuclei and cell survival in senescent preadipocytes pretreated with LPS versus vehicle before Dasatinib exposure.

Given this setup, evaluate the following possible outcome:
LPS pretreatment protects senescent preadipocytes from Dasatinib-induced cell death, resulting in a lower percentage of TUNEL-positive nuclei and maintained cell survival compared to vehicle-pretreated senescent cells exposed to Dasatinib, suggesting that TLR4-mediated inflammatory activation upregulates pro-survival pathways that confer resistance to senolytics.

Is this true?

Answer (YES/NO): NO